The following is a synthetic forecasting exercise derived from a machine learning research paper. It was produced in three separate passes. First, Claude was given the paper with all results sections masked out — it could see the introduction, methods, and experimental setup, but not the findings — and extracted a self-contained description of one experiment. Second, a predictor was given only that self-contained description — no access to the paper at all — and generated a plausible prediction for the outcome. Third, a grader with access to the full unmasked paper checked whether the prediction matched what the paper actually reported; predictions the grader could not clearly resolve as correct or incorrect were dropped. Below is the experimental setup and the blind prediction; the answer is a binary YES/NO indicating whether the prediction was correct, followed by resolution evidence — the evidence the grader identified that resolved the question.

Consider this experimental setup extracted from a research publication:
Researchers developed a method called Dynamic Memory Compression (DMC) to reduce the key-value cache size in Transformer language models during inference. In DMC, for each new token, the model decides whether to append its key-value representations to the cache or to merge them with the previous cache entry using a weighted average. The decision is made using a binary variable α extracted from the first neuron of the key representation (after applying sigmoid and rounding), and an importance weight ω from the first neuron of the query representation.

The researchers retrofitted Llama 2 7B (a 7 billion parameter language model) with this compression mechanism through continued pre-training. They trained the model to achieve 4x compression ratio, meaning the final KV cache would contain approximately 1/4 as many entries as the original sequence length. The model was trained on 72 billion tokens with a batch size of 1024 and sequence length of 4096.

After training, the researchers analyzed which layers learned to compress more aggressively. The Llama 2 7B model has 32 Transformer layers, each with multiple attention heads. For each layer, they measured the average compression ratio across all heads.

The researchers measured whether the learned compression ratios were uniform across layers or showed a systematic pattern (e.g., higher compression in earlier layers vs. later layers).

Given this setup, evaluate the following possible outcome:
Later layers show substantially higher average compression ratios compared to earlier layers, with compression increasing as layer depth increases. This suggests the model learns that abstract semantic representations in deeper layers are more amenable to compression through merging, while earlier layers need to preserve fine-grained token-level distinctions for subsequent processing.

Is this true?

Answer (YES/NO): NO